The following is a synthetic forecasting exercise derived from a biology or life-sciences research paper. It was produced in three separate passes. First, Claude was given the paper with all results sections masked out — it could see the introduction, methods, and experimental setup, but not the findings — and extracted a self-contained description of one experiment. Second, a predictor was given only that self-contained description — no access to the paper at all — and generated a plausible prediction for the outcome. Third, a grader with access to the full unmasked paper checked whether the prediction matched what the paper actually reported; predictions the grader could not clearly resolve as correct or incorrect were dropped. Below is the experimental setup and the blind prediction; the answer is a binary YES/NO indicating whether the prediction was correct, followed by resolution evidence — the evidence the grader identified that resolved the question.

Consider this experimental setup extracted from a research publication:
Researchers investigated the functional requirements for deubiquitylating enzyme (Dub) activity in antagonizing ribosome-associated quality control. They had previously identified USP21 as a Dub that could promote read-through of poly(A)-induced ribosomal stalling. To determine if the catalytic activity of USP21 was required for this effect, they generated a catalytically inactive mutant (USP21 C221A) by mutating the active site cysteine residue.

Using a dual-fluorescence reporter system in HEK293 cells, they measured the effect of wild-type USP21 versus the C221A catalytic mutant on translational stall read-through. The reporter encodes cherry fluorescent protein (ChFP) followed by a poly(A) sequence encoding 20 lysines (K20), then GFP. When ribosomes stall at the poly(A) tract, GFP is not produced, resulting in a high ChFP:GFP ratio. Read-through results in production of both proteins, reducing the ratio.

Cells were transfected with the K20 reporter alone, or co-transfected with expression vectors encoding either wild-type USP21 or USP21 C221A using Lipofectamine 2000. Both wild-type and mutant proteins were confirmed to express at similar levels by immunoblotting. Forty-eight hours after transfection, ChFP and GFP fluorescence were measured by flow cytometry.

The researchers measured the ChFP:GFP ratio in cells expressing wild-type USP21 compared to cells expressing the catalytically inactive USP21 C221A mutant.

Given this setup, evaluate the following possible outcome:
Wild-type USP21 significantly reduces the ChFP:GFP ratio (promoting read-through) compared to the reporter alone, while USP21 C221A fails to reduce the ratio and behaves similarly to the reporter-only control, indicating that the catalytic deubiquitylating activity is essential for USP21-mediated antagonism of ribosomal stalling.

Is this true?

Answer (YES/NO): NO